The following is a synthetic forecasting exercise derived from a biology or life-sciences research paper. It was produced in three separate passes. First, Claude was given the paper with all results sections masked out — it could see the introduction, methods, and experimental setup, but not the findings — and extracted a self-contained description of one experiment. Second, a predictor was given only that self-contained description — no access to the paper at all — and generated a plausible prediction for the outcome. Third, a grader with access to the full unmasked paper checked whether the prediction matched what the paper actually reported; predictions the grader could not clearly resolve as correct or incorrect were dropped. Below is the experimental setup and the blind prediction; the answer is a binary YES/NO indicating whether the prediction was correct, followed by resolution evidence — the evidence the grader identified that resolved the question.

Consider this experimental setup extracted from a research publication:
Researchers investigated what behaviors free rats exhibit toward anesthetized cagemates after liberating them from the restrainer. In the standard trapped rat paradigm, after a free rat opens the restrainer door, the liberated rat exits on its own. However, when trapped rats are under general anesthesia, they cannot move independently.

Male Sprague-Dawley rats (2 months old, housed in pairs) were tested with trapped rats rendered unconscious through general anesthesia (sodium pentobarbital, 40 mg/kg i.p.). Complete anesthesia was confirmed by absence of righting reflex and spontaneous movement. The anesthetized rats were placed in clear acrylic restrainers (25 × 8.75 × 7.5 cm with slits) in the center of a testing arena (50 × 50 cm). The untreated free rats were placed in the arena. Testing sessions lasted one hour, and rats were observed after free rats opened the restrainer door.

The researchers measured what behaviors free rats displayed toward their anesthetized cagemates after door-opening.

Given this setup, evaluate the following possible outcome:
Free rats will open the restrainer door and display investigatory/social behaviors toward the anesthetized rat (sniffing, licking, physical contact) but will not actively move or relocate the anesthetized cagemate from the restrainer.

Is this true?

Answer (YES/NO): NO